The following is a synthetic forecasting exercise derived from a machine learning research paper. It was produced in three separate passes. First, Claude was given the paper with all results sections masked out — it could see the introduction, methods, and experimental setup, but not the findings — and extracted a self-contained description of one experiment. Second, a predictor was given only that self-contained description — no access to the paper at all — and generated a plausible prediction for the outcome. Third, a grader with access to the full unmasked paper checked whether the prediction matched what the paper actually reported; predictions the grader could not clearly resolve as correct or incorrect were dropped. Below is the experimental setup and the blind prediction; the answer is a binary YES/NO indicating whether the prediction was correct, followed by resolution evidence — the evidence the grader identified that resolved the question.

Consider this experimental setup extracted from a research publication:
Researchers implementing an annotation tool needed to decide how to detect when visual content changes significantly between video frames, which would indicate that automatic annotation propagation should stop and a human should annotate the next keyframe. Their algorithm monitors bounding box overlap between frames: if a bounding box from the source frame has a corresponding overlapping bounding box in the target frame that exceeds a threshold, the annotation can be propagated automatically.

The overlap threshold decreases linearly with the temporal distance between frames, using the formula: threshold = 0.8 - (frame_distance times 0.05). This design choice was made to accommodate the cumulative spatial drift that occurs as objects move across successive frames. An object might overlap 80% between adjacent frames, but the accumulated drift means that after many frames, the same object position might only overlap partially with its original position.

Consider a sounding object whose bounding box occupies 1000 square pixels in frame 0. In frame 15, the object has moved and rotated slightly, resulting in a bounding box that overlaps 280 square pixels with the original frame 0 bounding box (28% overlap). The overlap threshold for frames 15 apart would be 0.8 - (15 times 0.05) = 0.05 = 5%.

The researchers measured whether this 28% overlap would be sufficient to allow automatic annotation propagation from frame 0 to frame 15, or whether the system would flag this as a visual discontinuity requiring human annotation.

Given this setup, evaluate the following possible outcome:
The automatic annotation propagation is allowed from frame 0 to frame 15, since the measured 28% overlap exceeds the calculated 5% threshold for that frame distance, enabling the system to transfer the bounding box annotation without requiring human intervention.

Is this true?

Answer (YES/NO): YES